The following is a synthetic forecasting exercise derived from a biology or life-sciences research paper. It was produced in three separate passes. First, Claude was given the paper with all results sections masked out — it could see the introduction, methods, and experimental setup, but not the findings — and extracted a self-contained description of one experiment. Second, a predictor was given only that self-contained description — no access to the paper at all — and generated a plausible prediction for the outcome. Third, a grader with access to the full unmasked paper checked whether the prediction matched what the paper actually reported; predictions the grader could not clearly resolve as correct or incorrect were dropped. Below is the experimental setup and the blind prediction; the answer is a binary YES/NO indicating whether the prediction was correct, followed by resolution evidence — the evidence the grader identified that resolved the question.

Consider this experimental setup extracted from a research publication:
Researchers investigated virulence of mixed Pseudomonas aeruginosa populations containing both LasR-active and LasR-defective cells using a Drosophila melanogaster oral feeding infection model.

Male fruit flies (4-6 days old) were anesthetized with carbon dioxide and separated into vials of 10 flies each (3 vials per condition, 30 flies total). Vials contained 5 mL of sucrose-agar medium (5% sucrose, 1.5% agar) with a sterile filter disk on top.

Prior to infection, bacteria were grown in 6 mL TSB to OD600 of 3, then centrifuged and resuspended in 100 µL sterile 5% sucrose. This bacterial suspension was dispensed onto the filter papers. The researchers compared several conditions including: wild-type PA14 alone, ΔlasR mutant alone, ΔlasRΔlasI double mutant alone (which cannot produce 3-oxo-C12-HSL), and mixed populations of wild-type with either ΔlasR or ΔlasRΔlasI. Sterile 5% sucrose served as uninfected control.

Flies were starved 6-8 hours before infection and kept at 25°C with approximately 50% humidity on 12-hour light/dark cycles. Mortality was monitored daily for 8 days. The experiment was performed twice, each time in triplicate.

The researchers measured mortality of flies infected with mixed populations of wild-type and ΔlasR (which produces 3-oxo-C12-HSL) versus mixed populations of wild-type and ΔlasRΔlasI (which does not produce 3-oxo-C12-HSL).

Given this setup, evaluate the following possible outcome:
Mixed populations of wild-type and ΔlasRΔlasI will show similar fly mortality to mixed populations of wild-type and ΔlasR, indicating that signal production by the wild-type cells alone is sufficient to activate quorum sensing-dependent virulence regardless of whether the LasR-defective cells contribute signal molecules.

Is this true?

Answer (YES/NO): NO